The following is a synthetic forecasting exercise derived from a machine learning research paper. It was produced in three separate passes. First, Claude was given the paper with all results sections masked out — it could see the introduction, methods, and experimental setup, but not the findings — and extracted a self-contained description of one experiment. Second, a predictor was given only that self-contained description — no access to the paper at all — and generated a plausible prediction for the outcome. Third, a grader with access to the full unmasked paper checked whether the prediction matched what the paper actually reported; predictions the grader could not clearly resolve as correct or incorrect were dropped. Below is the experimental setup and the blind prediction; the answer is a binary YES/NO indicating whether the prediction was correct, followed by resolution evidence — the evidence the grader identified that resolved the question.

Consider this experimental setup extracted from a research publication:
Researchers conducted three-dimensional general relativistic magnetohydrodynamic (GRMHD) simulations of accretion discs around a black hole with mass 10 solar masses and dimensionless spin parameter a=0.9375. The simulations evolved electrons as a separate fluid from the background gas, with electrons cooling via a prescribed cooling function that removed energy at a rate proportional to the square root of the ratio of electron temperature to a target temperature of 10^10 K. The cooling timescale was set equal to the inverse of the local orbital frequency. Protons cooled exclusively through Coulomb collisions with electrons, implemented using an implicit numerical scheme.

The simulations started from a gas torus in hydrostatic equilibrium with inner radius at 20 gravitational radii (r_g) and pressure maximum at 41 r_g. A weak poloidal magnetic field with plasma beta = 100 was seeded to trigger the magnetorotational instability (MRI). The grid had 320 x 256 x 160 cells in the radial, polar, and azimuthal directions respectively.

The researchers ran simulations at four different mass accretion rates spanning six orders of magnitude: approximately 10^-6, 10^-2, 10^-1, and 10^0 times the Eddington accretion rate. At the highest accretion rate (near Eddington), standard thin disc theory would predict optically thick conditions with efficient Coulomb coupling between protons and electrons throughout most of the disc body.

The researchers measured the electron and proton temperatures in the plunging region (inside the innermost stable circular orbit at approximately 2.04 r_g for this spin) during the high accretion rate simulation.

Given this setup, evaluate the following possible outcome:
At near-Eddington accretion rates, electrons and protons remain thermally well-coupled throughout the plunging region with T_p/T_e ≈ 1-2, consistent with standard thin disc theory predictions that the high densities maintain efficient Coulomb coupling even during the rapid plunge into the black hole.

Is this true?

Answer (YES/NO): NO